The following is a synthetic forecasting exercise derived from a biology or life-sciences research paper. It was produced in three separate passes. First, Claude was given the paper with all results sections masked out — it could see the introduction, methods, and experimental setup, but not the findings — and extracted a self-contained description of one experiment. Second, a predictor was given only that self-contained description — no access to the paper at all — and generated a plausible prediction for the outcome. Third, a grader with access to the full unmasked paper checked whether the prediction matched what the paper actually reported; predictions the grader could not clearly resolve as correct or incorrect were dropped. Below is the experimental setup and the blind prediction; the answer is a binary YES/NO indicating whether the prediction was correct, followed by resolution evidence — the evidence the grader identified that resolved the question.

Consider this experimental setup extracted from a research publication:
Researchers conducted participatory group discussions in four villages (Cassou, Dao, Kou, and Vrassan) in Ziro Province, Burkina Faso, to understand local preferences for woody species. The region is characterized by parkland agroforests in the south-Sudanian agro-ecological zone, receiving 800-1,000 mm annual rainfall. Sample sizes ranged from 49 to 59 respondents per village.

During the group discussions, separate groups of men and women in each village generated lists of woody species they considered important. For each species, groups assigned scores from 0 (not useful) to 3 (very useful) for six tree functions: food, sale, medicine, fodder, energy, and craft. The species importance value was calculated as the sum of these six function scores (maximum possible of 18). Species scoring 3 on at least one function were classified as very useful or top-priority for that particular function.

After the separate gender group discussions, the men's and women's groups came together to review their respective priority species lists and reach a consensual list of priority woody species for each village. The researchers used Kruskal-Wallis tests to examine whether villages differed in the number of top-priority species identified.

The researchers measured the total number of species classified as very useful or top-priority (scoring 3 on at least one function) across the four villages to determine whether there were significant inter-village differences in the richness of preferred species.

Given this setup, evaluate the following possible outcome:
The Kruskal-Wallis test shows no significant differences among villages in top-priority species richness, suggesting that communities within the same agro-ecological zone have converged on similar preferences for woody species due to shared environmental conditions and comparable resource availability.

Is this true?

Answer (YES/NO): YES